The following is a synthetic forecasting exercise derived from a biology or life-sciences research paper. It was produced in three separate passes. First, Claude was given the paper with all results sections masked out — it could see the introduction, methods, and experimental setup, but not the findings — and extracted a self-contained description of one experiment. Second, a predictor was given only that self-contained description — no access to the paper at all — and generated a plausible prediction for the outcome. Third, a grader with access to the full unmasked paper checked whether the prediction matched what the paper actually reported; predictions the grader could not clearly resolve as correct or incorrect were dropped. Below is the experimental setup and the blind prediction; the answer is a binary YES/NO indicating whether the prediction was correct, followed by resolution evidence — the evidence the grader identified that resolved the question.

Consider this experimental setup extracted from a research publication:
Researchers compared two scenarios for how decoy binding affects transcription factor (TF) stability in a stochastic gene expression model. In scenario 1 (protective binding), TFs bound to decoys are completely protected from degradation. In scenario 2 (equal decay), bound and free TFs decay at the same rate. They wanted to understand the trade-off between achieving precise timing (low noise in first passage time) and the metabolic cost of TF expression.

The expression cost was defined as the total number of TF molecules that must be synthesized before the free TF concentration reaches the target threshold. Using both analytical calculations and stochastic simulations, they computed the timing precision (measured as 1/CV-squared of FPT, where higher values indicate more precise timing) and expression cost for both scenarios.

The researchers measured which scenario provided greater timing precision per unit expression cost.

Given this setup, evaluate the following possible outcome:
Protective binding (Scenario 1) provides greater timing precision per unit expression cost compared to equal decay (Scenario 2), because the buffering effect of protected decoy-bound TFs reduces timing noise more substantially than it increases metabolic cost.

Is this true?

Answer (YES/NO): YES